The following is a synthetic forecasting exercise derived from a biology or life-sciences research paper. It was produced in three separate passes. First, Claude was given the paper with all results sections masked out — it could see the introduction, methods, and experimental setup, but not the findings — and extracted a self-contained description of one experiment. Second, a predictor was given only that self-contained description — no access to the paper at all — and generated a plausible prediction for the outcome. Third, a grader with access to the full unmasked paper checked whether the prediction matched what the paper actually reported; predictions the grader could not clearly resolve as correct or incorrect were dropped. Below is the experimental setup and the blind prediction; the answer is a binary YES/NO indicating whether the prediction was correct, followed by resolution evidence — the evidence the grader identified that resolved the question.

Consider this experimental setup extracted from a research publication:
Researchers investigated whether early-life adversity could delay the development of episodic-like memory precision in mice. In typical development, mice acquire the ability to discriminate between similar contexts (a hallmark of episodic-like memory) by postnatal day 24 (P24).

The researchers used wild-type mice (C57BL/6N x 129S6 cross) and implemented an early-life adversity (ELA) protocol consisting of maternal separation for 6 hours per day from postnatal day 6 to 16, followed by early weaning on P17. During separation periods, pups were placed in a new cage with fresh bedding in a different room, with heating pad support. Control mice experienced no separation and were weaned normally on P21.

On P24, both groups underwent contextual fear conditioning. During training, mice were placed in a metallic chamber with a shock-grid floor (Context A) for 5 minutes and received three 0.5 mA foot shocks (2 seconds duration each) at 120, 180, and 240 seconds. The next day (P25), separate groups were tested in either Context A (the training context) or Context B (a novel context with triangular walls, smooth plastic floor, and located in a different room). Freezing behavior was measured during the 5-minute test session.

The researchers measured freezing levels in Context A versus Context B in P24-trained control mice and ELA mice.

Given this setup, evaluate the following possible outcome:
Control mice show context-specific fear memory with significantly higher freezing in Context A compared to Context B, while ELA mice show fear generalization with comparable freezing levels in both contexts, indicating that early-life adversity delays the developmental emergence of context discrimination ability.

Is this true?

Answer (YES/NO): YES